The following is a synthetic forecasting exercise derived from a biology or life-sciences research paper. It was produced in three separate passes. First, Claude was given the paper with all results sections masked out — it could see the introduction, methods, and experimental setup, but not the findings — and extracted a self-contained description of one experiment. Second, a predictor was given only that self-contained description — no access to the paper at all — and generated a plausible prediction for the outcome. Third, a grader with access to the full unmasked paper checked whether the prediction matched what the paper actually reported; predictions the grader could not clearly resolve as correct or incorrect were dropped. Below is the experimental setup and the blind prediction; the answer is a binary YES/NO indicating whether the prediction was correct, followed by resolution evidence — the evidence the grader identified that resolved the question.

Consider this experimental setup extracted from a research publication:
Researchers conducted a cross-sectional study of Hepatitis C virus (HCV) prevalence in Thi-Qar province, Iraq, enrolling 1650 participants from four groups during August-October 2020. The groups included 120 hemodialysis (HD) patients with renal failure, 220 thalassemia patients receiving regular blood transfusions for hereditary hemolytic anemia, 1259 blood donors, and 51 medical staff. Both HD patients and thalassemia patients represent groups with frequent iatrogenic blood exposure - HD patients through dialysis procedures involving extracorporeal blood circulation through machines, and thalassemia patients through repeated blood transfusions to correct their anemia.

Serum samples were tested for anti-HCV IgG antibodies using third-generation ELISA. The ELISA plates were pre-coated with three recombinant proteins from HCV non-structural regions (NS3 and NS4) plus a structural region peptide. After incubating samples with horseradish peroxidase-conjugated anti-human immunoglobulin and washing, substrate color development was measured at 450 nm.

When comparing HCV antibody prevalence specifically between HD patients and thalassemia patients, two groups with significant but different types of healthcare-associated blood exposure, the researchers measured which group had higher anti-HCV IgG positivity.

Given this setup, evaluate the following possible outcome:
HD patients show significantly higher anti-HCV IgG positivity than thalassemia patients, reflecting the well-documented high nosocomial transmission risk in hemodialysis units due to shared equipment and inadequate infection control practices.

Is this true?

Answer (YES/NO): NO